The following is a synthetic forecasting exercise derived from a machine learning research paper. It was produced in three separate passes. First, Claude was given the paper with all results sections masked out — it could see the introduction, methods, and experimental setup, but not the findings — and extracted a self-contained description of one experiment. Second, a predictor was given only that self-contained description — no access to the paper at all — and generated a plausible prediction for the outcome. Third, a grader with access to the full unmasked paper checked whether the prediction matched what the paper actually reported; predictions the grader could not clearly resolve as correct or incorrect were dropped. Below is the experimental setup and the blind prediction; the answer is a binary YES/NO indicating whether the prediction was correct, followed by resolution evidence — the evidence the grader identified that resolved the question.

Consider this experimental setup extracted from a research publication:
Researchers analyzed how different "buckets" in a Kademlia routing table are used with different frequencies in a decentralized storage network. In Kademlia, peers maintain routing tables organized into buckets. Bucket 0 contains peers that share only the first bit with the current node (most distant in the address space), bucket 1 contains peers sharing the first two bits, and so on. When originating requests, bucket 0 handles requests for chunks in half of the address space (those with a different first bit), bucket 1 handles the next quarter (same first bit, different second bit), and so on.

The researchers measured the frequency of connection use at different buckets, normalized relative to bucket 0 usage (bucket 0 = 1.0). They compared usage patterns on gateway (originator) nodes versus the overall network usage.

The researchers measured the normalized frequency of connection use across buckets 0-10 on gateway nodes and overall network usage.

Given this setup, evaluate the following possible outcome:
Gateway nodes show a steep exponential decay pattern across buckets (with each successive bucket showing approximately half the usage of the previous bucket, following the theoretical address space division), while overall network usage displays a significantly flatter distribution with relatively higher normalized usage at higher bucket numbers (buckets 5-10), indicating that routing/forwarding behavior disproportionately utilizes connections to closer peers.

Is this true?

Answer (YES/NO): YES